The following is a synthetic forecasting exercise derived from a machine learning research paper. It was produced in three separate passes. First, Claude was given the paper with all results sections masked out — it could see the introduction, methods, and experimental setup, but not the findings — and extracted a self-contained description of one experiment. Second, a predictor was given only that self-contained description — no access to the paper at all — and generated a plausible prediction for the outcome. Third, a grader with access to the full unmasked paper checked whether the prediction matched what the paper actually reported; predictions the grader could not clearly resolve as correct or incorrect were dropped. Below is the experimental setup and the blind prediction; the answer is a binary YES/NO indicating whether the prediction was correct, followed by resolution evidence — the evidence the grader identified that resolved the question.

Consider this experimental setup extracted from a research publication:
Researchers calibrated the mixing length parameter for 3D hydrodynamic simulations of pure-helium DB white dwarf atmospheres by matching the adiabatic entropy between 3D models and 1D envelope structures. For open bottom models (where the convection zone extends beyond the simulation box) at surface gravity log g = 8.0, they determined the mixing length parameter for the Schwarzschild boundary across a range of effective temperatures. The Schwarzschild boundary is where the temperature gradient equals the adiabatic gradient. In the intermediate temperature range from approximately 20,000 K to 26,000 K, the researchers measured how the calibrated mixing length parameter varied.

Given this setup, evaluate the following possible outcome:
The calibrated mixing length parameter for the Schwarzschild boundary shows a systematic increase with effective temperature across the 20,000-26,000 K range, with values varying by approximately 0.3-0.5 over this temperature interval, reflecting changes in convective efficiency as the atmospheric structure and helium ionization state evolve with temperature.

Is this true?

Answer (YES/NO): NO